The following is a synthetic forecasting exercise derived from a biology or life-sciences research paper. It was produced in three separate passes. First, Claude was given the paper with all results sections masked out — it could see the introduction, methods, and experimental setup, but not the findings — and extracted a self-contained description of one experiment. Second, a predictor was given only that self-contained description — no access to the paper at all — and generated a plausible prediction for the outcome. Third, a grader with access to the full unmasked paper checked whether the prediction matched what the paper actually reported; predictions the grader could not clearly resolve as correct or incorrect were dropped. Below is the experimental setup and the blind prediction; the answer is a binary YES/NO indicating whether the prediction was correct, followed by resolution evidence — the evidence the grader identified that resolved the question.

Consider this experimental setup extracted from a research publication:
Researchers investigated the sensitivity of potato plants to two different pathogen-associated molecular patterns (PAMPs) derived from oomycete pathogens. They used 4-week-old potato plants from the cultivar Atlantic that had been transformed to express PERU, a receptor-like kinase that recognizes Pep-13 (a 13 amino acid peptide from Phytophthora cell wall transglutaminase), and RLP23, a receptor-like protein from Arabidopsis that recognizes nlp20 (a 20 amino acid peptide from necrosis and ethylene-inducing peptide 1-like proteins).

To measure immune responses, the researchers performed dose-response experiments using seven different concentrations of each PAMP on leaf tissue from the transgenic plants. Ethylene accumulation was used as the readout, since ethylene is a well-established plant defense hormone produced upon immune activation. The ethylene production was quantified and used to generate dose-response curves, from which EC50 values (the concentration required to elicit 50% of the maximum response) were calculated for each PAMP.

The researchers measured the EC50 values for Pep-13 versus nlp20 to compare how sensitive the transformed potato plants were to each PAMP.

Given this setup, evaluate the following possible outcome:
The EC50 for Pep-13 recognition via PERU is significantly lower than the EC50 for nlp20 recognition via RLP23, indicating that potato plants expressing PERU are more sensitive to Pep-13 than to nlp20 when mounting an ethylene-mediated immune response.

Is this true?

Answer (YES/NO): YES